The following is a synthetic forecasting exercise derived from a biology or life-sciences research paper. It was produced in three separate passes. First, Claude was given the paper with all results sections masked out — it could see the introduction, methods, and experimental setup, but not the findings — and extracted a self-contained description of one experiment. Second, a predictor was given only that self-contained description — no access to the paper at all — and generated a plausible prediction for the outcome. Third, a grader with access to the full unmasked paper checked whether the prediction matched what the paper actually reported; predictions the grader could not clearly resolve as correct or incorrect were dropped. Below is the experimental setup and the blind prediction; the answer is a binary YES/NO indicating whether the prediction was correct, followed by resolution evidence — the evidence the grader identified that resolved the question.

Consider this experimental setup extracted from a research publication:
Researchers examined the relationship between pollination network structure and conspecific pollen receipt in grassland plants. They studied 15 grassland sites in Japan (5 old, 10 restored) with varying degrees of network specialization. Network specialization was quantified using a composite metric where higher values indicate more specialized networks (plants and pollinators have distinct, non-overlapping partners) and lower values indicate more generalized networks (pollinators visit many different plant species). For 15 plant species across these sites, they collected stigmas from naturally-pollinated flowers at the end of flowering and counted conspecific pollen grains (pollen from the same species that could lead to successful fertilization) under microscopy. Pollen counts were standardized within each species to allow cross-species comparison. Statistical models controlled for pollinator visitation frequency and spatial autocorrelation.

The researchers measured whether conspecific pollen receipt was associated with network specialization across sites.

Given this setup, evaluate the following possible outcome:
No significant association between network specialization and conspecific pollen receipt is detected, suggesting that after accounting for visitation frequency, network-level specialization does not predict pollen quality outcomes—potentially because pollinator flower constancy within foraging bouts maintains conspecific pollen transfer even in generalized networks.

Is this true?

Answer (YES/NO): NO